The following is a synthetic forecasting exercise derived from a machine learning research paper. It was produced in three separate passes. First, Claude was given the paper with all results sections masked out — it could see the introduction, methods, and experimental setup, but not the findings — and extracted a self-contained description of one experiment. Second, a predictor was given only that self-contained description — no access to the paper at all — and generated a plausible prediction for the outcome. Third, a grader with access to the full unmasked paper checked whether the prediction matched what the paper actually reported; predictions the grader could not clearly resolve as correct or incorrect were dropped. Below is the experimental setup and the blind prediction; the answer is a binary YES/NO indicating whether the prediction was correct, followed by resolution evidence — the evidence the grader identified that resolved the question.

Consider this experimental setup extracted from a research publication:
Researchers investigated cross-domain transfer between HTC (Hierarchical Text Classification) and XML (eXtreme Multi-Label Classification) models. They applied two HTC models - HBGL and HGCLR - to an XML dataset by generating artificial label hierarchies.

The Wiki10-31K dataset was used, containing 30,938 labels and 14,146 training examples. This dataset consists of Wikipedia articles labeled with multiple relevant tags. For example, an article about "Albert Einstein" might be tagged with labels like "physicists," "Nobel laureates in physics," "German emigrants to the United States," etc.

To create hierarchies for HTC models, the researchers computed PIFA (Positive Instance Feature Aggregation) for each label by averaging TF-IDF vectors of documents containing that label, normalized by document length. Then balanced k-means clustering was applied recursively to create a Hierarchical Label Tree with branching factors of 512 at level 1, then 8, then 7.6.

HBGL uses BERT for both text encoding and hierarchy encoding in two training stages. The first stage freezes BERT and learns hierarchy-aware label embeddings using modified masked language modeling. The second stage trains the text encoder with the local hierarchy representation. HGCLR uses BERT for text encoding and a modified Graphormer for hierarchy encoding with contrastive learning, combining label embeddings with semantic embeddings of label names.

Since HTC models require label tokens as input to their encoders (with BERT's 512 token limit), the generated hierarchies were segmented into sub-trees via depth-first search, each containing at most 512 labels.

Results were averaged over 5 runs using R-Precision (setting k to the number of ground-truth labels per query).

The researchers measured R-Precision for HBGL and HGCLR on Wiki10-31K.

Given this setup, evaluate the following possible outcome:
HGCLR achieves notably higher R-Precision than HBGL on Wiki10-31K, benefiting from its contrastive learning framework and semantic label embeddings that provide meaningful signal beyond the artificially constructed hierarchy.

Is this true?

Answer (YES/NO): NO